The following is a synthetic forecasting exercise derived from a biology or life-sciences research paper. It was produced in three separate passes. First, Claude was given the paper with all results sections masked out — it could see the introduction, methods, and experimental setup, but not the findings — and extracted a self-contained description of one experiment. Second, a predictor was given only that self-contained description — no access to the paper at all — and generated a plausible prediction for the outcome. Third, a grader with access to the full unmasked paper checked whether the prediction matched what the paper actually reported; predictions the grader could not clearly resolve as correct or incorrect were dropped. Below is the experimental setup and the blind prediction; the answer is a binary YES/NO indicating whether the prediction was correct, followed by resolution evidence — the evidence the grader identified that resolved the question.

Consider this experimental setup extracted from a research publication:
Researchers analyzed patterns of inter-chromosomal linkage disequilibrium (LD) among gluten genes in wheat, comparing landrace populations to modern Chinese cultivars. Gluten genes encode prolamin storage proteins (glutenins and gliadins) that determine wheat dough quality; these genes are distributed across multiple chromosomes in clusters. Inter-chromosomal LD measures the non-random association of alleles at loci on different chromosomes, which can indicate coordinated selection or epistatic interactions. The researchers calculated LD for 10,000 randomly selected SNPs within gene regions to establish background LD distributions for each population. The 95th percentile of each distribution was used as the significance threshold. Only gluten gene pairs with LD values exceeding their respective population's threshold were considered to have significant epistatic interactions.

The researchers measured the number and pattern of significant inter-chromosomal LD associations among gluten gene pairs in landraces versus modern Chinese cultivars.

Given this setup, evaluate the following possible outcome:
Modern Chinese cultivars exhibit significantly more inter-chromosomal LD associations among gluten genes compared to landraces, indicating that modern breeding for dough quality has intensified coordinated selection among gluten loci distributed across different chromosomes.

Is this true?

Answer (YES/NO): YES